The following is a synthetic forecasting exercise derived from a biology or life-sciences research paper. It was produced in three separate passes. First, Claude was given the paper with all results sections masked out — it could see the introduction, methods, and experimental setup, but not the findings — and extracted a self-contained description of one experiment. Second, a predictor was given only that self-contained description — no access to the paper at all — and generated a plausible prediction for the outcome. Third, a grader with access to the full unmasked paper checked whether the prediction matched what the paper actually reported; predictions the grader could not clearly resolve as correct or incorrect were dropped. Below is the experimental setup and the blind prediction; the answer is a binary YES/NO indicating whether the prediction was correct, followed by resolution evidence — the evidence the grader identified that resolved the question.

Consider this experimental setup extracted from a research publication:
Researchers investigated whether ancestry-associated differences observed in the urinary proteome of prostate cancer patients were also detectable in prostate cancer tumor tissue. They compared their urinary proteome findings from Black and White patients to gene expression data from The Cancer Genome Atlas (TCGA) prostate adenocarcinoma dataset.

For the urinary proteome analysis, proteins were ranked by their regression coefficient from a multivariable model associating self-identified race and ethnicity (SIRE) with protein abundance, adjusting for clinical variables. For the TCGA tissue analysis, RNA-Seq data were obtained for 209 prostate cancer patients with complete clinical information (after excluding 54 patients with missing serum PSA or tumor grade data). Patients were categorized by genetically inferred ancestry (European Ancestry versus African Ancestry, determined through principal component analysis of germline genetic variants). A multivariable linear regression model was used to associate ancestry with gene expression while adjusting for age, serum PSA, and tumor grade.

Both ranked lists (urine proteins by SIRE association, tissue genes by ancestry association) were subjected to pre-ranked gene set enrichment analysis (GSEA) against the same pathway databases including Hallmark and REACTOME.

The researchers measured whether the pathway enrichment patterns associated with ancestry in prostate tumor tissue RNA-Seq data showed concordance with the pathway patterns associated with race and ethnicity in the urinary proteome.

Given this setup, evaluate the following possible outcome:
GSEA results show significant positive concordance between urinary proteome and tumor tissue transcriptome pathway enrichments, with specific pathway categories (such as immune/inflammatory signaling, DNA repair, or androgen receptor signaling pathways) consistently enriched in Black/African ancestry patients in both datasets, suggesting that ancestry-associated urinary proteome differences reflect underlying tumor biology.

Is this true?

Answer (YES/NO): YES